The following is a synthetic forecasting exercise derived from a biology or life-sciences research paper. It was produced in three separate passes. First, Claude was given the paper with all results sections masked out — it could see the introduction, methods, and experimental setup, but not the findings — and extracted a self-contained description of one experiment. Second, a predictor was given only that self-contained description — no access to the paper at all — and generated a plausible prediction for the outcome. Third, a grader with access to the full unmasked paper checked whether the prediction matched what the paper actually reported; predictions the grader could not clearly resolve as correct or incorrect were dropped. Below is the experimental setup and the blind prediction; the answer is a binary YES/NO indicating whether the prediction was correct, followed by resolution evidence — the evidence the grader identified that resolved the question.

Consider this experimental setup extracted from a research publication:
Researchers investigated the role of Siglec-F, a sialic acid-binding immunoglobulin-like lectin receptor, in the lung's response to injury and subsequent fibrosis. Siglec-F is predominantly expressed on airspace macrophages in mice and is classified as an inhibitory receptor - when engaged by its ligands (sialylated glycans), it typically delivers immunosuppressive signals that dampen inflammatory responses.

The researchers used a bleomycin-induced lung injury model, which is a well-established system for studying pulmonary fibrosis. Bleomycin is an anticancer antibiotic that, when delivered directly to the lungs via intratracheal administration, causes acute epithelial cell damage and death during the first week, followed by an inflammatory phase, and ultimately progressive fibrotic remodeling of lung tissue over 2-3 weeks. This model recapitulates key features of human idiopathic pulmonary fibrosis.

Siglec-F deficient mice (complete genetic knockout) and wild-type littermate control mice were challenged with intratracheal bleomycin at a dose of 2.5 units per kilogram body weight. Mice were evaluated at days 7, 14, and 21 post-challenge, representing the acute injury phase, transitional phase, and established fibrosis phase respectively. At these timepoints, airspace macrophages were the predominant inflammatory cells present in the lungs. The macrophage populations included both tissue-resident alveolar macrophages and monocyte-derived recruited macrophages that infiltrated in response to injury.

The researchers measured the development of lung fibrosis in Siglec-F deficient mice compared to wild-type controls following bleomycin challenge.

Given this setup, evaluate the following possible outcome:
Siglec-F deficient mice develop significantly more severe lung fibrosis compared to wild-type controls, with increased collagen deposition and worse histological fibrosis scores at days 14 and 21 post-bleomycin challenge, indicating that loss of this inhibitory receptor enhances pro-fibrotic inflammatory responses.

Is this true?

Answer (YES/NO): NO